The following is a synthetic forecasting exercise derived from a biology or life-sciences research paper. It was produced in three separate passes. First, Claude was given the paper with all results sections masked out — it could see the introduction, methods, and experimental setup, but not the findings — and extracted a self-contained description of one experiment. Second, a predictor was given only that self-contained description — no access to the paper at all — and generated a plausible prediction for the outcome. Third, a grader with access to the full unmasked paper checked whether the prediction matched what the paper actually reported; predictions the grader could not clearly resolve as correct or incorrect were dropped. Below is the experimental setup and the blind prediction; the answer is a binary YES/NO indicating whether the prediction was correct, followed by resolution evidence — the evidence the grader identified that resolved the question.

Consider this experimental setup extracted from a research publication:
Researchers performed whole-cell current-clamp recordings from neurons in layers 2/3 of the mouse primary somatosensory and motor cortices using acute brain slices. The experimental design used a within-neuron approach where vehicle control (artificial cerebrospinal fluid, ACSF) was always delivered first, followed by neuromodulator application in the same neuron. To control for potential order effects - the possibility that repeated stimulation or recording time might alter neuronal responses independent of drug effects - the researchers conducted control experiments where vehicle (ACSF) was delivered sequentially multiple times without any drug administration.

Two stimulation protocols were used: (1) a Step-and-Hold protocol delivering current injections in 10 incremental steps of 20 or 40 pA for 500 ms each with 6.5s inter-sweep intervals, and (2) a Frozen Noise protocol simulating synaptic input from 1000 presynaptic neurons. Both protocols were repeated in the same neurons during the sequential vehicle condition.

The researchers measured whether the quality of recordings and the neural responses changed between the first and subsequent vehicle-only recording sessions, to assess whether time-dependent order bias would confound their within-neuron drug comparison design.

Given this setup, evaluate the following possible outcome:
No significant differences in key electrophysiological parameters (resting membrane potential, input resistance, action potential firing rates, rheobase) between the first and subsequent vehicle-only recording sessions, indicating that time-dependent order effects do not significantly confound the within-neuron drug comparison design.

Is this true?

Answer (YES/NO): YES